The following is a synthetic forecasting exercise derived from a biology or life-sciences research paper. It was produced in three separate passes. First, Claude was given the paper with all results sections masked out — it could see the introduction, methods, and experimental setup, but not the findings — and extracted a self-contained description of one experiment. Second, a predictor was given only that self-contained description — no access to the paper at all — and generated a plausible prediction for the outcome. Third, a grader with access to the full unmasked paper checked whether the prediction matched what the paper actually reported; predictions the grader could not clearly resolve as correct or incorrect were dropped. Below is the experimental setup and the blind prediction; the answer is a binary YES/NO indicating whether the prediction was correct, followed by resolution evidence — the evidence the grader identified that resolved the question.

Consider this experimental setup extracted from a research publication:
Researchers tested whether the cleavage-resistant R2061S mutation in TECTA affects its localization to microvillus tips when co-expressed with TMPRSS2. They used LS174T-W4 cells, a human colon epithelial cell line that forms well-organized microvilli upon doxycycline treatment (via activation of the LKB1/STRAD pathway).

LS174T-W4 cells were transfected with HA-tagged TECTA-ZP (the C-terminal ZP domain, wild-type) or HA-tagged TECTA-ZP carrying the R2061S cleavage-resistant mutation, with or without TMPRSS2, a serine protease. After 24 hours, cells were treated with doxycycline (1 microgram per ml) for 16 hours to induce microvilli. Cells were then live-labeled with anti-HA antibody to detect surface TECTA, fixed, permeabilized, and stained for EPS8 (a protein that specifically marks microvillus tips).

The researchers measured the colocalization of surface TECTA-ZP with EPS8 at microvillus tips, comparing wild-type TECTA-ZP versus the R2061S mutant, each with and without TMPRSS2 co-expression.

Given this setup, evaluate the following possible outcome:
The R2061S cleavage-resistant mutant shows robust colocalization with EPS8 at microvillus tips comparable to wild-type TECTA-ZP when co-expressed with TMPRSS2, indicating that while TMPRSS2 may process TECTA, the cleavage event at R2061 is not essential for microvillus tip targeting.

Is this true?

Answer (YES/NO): NO